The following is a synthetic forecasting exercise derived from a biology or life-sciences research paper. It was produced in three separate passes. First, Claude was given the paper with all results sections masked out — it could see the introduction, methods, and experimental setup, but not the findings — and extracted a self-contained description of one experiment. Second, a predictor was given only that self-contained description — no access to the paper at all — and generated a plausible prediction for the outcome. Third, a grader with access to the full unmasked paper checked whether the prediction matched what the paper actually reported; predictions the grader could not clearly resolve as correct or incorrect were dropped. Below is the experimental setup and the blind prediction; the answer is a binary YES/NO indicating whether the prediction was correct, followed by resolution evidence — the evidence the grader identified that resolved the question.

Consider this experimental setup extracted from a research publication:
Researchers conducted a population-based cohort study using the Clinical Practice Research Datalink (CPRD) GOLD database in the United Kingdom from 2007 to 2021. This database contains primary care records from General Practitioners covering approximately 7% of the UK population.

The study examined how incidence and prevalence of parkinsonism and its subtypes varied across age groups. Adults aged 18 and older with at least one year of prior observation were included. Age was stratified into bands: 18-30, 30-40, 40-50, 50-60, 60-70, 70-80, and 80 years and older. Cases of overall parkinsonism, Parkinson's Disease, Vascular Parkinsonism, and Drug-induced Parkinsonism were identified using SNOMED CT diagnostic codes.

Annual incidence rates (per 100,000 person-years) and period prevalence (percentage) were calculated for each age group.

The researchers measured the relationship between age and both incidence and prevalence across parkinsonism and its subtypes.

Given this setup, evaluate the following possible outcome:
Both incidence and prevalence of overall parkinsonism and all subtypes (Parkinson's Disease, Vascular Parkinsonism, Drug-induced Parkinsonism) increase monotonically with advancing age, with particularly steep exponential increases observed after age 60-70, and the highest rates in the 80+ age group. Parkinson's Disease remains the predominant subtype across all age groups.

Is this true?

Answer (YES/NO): NO